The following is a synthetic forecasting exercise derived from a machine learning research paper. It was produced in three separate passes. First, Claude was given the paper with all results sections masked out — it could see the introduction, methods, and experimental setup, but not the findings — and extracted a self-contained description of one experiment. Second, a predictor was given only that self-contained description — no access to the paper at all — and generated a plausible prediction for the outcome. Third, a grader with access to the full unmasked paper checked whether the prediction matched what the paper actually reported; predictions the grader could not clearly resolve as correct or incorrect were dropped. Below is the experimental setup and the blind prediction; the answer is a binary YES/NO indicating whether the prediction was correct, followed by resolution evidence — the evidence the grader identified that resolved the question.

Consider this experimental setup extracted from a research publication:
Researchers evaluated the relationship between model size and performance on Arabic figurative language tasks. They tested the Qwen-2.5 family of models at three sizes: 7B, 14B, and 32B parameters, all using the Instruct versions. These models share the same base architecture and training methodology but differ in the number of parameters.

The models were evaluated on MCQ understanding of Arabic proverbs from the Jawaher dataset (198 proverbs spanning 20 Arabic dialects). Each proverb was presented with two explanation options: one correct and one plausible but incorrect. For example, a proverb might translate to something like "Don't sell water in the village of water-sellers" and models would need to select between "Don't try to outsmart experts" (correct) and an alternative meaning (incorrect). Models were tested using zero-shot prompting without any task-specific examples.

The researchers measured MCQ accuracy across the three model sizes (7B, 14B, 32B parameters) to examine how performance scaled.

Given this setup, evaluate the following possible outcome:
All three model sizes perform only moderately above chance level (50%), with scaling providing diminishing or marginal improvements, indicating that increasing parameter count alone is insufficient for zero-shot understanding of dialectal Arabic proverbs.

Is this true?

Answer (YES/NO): NO